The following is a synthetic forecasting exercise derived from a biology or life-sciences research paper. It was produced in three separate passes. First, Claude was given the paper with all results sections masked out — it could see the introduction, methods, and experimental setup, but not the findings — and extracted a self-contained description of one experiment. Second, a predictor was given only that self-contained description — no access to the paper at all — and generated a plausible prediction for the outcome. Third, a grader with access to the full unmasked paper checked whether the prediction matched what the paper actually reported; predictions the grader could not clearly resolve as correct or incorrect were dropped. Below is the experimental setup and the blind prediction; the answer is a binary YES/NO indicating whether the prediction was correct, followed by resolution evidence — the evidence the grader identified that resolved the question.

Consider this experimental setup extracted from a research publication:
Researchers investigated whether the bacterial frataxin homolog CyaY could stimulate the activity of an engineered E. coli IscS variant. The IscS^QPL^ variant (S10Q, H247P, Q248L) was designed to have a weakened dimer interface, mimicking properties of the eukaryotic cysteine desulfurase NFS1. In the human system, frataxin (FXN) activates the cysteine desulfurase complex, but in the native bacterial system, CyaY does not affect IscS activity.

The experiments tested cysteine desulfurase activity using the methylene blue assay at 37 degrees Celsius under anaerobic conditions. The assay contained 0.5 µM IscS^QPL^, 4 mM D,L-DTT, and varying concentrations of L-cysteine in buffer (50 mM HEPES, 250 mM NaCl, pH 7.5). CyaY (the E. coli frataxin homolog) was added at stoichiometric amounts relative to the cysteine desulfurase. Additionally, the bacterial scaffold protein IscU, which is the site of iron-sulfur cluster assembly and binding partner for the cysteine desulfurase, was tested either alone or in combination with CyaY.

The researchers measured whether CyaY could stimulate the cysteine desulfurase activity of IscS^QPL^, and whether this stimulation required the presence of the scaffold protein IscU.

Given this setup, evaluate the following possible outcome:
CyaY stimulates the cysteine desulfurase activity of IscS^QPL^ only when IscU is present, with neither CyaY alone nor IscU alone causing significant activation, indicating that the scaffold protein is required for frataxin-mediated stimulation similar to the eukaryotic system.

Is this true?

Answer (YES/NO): NO